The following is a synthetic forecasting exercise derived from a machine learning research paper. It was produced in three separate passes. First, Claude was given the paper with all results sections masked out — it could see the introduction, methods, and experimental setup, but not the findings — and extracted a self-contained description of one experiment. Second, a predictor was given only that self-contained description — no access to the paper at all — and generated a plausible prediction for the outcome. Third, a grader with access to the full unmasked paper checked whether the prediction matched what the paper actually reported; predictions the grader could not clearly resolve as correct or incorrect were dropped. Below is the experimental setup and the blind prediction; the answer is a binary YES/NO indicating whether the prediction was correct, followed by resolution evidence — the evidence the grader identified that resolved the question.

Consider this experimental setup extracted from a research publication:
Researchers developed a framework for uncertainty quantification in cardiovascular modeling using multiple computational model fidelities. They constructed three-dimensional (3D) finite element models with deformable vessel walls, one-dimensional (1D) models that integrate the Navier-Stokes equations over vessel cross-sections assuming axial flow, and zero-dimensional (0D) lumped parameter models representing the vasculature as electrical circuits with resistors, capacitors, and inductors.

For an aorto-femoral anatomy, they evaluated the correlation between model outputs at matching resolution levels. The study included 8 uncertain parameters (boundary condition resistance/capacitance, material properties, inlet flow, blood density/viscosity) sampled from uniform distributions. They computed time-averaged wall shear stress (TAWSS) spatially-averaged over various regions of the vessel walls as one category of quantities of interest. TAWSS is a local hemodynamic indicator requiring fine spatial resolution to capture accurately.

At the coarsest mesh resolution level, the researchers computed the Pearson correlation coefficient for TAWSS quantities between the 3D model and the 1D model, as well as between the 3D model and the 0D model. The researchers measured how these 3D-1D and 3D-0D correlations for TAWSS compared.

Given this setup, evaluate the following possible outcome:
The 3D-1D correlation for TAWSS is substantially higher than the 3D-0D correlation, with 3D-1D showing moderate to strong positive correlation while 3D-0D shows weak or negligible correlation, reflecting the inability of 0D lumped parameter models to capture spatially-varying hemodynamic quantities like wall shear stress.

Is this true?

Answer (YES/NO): NO